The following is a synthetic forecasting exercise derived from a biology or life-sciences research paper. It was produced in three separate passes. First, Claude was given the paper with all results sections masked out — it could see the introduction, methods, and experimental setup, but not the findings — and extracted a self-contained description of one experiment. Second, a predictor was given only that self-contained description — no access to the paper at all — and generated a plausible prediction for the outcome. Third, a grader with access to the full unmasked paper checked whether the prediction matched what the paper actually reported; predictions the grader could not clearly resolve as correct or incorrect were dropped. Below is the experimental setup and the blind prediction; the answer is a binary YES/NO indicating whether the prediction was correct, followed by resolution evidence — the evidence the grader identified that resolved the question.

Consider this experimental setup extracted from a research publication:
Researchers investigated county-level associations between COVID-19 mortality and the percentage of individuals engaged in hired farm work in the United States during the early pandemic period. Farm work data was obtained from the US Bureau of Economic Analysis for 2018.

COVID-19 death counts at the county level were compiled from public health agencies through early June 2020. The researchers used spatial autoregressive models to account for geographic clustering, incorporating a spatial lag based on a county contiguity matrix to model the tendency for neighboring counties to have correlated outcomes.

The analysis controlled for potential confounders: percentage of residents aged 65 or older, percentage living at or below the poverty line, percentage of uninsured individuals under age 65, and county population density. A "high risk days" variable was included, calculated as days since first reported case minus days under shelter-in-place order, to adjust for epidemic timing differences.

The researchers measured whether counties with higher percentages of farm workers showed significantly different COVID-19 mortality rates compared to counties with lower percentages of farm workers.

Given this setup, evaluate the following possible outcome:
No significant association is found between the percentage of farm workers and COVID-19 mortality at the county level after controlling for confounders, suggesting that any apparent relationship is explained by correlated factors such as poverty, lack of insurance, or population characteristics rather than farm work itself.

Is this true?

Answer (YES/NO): NO